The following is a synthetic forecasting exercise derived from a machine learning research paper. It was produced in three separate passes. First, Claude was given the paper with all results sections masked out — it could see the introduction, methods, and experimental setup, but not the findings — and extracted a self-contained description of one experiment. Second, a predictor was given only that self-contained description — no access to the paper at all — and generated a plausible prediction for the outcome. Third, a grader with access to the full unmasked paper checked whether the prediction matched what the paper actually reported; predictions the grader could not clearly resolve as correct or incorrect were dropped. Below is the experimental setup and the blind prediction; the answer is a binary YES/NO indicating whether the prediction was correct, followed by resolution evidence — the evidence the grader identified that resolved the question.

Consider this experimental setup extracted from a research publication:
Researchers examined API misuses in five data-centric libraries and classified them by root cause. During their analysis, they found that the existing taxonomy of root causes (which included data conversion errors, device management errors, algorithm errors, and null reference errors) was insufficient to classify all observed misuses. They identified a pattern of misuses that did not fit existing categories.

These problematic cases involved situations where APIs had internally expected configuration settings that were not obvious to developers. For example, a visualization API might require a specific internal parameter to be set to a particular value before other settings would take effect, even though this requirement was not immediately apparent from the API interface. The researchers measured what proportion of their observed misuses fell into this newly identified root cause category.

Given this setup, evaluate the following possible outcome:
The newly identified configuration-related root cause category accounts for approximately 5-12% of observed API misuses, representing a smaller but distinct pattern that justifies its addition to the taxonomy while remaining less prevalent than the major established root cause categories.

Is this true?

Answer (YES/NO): NO